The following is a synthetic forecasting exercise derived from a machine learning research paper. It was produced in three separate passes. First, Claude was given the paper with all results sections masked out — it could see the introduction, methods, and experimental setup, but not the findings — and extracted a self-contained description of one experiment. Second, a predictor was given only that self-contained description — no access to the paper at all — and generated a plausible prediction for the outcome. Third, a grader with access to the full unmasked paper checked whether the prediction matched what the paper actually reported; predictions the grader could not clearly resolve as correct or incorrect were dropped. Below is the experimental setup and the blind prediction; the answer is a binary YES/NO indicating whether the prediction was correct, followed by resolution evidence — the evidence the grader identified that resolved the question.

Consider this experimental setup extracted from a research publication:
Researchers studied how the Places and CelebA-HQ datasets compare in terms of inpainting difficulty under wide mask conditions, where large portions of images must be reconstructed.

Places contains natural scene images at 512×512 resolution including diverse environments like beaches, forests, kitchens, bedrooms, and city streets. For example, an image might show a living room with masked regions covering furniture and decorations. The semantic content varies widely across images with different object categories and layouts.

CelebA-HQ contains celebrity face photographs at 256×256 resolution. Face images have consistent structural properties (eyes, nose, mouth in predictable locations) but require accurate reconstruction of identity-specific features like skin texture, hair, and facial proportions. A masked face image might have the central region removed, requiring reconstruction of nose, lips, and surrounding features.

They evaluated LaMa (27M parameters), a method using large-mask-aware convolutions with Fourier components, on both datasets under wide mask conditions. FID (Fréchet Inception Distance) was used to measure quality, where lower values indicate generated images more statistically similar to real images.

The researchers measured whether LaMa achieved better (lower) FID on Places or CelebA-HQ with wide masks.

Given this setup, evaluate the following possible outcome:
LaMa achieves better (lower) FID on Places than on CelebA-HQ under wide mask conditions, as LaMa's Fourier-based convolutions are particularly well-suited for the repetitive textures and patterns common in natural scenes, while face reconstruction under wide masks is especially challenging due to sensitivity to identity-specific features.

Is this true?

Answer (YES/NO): YES